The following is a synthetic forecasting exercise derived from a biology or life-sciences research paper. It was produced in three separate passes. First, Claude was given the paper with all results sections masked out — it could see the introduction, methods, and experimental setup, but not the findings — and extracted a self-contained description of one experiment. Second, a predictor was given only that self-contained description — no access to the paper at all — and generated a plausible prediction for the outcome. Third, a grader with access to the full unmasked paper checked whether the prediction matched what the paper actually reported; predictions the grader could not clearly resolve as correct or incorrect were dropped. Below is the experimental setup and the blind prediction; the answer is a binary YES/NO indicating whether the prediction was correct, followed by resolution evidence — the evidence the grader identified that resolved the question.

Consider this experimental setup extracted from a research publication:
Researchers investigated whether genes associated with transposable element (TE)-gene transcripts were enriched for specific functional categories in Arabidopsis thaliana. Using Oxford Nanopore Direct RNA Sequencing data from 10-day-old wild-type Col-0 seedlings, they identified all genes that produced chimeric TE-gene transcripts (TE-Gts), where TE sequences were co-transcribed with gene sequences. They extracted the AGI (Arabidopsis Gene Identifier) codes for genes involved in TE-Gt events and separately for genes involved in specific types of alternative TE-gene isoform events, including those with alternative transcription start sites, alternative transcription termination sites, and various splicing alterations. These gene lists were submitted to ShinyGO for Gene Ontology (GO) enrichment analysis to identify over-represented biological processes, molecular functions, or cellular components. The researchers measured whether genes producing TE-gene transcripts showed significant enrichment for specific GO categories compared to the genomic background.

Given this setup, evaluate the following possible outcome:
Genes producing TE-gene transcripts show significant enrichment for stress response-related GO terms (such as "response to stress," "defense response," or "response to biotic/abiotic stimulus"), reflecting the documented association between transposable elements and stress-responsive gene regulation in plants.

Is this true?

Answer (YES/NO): YES